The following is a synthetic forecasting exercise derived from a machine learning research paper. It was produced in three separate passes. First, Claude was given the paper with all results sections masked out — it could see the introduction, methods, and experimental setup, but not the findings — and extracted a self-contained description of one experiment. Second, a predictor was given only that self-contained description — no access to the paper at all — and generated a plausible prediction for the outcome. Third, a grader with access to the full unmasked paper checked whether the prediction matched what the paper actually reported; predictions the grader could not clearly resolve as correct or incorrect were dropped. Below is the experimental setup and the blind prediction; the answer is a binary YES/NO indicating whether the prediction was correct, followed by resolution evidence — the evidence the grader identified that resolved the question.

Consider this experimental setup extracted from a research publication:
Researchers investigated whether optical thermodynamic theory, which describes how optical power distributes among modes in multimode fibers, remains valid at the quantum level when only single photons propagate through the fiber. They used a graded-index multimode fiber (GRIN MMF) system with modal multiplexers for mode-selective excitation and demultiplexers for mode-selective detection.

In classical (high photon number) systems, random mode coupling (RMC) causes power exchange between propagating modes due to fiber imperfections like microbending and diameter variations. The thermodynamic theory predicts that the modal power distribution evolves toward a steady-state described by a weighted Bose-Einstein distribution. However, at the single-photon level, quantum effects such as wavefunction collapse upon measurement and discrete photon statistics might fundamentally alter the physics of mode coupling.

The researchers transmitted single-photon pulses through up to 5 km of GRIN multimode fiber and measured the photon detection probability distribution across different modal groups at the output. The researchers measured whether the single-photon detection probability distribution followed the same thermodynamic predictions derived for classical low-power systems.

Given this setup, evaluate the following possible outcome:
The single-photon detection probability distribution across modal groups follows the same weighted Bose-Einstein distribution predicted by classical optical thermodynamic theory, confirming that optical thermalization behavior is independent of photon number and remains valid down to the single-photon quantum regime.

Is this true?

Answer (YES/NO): YES